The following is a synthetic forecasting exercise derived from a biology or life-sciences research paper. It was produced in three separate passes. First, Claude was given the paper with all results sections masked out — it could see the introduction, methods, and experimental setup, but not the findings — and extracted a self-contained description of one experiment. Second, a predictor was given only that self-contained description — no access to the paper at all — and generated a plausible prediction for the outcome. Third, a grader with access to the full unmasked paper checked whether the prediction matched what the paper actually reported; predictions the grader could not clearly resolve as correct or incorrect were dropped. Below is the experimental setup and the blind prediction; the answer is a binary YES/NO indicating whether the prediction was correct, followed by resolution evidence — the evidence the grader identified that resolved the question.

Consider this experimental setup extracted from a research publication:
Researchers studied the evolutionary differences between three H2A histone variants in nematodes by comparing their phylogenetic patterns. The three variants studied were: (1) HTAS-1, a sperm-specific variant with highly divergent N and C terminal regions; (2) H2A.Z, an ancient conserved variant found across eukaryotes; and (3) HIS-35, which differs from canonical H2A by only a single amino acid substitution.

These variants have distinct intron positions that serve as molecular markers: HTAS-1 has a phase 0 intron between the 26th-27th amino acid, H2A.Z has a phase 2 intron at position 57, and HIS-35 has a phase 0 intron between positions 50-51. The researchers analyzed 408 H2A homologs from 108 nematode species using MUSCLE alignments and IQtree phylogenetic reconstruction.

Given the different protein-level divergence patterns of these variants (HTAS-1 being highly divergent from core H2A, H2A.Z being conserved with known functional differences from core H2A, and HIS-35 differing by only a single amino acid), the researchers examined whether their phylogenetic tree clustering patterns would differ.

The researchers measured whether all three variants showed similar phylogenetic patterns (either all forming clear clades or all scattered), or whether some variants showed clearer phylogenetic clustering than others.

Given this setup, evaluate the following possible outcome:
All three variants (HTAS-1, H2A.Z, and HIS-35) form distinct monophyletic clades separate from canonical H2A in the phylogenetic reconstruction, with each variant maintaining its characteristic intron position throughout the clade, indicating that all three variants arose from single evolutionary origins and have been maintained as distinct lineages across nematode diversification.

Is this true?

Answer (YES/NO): NO